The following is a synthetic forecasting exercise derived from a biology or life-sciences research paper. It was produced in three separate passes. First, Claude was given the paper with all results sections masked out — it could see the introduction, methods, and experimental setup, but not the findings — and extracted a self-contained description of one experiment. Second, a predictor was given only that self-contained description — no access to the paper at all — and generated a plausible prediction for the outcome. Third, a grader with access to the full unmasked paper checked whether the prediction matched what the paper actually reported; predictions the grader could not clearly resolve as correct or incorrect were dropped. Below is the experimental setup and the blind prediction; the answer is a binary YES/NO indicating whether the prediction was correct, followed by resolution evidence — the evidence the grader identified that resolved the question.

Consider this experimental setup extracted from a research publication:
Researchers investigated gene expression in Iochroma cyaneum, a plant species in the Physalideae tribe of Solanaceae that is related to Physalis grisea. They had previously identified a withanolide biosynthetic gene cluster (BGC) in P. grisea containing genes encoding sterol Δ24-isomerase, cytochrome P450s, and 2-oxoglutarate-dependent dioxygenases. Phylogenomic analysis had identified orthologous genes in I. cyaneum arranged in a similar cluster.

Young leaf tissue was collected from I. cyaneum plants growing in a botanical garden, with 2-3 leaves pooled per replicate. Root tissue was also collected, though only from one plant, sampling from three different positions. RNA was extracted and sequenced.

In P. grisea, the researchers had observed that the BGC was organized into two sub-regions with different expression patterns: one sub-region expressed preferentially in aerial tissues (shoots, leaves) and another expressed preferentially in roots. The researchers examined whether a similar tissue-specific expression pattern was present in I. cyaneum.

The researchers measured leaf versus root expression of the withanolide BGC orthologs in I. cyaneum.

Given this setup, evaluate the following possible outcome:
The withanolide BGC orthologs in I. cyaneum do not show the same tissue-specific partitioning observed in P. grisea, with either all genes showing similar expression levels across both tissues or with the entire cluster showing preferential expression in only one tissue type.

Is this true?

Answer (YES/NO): NO